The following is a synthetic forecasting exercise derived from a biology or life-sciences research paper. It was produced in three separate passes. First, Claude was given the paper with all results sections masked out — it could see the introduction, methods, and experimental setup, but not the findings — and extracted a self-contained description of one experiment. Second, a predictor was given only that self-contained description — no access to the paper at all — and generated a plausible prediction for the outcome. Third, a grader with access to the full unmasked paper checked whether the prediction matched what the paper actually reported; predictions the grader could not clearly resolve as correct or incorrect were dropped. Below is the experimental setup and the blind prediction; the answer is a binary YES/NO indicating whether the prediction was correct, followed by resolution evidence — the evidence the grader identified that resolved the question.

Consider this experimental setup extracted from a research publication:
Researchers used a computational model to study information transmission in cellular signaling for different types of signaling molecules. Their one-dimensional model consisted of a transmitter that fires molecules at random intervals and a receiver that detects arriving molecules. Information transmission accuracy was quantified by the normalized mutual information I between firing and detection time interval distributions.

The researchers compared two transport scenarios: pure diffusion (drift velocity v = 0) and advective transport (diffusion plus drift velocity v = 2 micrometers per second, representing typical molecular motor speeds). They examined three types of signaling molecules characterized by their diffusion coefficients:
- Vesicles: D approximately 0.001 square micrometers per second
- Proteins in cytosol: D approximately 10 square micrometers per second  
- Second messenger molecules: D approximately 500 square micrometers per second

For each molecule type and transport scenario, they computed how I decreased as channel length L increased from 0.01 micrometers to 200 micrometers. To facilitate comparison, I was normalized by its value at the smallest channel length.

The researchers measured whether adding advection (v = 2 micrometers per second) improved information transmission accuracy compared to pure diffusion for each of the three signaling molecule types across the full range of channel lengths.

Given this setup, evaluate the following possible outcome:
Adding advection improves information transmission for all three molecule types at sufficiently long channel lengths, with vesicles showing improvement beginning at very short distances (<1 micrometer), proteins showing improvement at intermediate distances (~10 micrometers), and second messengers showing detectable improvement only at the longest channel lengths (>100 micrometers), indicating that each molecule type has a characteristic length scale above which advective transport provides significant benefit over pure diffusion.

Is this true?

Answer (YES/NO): NO